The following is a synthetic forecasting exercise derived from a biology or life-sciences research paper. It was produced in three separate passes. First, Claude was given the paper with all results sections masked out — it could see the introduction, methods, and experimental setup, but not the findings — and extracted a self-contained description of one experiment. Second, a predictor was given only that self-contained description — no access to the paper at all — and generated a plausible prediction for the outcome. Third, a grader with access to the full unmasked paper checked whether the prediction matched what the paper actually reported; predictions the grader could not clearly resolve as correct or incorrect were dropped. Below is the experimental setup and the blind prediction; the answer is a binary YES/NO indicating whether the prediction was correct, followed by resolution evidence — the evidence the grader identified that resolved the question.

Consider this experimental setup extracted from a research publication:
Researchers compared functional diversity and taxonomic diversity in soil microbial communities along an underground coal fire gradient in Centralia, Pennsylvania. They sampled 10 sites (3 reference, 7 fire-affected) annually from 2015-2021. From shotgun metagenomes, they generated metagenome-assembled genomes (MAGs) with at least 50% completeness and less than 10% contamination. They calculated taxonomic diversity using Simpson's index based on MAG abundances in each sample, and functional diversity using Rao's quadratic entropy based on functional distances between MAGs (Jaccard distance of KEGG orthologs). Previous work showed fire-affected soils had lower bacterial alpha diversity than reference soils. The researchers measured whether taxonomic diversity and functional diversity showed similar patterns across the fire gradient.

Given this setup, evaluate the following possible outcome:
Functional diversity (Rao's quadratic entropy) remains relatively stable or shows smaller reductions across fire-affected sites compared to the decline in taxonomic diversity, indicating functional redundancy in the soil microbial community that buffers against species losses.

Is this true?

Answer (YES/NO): NO